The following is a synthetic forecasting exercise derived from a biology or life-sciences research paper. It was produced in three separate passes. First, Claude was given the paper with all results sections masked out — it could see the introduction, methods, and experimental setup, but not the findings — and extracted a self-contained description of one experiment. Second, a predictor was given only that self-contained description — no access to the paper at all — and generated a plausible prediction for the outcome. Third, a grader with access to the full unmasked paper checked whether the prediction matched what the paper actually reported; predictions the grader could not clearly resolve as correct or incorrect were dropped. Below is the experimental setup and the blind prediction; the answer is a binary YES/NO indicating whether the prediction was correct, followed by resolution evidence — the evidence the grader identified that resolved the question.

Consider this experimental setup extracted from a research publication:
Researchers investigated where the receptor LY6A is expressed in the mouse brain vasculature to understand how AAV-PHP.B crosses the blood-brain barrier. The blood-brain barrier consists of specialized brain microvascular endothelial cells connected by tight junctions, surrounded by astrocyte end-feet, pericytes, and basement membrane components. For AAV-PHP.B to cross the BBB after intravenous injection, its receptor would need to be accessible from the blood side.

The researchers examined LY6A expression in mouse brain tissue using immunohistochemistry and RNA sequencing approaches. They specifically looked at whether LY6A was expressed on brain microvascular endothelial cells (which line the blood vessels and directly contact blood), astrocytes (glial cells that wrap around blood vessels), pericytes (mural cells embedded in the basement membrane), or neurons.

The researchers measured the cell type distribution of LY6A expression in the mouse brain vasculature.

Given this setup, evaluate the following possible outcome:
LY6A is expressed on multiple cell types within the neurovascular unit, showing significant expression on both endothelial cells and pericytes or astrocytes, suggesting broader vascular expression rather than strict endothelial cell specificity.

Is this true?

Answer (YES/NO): NO